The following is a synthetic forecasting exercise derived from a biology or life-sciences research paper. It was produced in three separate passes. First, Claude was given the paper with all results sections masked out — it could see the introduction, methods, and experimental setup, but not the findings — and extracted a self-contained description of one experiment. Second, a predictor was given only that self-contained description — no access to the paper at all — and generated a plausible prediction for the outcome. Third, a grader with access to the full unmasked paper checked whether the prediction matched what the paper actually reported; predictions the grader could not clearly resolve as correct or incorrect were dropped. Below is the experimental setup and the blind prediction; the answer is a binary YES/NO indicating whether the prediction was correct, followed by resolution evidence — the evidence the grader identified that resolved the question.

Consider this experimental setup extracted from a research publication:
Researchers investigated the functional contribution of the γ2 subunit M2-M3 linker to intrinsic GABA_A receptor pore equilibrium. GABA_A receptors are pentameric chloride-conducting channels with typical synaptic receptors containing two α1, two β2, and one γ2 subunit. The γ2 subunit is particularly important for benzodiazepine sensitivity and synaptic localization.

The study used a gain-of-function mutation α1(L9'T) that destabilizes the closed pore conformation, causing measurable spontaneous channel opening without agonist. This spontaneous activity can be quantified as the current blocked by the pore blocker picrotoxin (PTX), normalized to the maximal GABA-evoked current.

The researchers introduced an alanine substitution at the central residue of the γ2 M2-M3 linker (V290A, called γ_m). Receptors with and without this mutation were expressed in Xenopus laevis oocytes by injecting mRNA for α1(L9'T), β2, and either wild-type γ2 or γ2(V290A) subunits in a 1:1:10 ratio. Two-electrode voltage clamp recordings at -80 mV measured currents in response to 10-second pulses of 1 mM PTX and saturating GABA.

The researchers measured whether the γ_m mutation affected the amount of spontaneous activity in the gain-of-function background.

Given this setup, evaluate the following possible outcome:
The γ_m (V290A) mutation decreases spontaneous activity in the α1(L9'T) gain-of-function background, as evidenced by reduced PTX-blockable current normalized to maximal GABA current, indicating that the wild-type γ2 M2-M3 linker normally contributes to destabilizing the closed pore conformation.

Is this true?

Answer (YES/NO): YES